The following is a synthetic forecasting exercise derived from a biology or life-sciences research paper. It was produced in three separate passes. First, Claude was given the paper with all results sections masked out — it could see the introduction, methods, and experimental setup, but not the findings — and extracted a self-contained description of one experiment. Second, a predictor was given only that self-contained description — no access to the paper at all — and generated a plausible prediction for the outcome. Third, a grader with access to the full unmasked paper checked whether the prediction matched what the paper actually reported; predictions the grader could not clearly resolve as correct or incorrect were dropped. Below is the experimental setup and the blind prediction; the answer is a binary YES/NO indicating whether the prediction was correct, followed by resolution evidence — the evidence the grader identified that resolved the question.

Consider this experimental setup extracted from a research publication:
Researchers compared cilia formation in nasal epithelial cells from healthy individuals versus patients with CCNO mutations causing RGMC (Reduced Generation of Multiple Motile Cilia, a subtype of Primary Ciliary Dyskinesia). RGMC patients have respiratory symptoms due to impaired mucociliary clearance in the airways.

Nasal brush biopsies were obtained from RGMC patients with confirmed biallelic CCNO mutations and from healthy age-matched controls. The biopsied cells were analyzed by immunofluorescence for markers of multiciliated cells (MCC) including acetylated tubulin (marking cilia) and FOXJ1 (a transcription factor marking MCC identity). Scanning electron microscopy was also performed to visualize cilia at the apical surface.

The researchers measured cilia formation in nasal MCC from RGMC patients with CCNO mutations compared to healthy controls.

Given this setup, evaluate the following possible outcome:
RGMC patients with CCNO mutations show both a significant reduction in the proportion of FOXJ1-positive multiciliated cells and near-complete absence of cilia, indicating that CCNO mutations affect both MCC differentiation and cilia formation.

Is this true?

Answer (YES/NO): NO